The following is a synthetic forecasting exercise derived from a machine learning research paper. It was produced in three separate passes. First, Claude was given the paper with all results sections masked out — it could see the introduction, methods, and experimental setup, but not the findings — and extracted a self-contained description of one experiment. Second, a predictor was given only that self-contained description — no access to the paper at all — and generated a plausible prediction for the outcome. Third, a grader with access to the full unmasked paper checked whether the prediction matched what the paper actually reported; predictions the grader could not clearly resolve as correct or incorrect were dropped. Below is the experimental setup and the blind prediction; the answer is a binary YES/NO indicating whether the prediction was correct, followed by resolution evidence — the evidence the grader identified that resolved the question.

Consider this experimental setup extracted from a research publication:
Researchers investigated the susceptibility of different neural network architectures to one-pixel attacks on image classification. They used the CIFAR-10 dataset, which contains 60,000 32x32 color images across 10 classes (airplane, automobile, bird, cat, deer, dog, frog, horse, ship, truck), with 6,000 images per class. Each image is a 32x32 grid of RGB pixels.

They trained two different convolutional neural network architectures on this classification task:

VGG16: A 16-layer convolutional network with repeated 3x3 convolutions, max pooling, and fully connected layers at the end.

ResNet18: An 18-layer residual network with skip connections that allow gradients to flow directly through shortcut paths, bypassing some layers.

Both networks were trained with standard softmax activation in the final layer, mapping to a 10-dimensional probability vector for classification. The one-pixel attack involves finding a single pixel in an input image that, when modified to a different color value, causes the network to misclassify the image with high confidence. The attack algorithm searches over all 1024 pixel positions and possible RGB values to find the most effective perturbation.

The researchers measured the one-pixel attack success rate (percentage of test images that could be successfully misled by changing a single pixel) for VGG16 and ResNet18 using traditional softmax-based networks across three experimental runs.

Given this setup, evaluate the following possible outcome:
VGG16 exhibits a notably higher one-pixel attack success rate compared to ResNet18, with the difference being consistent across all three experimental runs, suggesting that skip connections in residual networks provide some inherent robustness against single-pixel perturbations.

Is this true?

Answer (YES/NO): YES